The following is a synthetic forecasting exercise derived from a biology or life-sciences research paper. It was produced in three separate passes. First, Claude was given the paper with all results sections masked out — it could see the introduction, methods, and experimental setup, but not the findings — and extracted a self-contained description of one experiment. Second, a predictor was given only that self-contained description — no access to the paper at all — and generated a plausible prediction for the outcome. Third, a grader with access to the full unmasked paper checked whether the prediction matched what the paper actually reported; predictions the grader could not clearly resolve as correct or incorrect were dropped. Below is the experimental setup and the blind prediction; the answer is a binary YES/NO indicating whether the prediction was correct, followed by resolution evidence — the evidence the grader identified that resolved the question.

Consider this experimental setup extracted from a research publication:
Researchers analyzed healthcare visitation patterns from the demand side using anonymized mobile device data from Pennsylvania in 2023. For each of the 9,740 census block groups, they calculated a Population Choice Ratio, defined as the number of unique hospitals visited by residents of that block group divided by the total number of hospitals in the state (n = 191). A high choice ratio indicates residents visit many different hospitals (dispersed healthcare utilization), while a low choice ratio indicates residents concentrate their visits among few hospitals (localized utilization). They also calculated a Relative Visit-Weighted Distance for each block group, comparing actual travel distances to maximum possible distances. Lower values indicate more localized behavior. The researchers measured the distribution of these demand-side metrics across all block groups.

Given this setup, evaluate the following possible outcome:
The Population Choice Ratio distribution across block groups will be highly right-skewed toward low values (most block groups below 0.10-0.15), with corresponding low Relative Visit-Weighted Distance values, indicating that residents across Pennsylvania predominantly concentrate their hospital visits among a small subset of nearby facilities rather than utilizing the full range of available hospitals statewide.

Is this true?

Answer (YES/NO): YES